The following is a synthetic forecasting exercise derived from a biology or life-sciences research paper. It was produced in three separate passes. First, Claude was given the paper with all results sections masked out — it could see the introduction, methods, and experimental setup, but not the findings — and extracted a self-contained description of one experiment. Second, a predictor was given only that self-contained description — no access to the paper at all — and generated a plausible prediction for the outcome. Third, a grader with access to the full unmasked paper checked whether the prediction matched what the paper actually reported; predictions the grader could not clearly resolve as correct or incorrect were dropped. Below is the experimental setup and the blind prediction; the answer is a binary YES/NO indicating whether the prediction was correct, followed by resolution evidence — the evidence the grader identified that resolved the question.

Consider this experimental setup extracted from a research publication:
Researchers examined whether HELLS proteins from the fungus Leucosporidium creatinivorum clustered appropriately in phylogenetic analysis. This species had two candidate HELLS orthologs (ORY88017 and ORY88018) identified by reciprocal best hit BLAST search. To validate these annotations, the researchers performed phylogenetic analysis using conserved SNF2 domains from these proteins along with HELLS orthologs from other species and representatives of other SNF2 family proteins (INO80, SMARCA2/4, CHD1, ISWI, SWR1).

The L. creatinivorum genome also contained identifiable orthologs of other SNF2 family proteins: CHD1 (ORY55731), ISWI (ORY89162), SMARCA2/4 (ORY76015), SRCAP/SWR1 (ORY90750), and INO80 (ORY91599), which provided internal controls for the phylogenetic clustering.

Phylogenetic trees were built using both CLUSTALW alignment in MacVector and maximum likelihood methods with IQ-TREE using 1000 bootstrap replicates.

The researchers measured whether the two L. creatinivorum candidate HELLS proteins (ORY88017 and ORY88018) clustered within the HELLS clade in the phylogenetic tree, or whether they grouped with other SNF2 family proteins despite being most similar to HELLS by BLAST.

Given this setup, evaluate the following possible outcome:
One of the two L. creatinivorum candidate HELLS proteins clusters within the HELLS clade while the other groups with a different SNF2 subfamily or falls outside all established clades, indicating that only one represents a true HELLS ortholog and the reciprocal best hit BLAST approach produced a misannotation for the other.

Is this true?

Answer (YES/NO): NO